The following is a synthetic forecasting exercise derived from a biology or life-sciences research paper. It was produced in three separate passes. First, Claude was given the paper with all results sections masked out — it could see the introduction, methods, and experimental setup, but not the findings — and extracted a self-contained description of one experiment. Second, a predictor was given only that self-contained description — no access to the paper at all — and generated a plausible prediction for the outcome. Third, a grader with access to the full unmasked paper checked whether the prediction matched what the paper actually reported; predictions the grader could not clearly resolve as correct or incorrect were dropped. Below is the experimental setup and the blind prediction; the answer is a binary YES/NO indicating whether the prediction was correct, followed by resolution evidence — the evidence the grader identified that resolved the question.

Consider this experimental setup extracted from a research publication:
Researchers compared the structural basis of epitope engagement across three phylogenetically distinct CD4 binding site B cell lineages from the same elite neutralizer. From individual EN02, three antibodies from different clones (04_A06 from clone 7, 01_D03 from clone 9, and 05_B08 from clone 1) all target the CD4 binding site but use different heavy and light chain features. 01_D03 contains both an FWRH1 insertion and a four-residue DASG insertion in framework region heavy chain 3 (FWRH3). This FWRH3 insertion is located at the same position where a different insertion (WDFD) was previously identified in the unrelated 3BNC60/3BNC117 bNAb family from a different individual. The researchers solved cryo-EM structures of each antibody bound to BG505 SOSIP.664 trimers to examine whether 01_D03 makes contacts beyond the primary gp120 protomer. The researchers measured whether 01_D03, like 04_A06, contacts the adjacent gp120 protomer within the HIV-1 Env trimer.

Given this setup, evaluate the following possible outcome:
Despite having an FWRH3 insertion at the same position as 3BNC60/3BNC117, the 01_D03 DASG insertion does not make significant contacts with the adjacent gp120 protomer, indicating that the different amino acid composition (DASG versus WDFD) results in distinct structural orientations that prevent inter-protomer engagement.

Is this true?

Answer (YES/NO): NO